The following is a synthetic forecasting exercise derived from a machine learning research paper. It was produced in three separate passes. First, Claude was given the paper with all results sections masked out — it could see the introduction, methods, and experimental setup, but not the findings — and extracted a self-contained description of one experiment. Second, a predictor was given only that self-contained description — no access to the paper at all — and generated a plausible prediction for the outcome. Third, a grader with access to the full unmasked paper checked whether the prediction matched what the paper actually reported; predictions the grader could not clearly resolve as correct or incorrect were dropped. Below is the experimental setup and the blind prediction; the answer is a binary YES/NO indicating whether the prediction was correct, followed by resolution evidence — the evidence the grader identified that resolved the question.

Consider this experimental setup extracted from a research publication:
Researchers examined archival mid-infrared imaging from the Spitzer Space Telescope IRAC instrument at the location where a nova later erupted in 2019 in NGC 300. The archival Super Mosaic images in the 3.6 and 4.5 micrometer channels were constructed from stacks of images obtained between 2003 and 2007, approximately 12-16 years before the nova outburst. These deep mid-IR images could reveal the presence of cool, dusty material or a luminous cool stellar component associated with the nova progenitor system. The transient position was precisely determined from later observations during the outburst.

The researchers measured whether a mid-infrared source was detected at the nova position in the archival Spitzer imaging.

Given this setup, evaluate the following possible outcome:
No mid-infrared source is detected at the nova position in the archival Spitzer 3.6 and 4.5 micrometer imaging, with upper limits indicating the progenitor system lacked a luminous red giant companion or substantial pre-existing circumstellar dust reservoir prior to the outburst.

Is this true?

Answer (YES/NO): NO